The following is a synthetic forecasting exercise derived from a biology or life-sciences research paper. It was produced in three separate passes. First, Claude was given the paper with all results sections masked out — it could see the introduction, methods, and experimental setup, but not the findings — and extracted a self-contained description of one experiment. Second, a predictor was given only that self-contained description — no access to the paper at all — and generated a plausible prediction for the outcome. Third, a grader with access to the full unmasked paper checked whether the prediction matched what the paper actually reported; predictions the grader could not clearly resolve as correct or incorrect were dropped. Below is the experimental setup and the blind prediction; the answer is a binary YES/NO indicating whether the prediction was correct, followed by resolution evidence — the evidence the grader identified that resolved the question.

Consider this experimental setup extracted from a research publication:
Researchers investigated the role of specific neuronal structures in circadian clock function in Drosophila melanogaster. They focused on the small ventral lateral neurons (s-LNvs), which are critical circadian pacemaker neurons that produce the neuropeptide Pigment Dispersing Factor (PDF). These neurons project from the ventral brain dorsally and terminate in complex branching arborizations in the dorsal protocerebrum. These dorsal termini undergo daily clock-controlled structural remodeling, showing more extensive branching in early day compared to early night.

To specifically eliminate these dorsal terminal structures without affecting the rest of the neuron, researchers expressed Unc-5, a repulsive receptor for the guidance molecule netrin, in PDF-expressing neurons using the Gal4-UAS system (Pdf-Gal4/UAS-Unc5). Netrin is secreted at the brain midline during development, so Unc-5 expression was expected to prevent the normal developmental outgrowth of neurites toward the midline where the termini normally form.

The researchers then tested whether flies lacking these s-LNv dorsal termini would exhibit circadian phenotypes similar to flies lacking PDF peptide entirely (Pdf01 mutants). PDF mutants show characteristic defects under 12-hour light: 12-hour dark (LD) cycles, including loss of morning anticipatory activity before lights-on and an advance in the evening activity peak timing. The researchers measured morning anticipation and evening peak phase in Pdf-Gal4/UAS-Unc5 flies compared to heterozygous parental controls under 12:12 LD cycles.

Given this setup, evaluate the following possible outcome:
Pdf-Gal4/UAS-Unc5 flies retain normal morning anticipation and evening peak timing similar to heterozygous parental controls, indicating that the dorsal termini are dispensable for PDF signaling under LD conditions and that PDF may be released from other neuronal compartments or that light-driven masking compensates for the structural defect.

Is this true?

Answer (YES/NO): YES